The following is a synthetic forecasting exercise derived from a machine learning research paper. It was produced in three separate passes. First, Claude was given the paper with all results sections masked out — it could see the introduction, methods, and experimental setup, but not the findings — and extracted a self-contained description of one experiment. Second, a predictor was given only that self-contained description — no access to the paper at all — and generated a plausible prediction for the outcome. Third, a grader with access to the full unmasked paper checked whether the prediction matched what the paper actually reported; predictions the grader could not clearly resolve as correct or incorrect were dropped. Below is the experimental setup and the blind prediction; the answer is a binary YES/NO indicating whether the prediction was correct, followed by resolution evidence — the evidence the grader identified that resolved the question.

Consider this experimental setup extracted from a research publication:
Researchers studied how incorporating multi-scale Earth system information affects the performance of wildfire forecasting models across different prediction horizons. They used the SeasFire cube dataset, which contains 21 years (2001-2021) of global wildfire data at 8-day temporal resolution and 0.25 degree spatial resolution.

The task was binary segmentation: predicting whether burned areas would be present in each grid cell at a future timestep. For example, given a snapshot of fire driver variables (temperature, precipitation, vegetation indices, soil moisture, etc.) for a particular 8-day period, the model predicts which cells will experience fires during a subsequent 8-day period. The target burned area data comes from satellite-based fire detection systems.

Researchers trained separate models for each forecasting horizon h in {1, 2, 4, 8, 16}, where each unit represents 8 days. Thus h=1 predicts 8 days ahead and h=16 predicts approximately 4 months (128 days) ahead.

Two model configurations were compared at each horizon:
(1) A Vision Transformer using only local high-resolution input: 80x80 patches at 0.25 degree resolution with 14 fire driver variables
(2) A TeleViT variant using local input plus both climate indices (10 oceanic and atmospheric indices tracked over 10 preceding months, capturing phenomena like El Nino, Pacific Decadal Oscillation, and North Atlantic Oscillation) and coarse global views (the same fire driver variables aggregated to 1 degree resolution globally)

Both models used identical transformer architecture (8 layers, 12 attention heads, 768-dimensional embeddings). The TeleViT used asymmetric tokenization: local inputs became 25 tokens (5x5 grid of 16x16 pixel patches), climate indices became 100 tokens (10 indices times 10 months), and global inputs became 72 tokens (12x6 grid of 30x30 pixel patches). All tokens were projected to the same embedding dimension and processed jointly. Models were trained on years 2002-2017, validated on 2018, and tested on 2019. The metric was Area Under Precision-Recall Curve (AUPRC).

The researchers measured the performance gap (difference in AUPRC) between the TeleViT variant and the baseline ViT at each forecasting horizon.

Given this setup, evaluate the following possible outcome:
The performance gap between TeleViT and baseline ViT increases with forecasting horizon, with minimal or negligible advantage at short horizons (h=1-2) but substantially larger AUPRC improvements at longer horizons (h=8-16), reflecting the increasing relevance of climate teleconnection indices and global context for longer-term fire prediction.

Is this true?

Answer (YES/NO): NO